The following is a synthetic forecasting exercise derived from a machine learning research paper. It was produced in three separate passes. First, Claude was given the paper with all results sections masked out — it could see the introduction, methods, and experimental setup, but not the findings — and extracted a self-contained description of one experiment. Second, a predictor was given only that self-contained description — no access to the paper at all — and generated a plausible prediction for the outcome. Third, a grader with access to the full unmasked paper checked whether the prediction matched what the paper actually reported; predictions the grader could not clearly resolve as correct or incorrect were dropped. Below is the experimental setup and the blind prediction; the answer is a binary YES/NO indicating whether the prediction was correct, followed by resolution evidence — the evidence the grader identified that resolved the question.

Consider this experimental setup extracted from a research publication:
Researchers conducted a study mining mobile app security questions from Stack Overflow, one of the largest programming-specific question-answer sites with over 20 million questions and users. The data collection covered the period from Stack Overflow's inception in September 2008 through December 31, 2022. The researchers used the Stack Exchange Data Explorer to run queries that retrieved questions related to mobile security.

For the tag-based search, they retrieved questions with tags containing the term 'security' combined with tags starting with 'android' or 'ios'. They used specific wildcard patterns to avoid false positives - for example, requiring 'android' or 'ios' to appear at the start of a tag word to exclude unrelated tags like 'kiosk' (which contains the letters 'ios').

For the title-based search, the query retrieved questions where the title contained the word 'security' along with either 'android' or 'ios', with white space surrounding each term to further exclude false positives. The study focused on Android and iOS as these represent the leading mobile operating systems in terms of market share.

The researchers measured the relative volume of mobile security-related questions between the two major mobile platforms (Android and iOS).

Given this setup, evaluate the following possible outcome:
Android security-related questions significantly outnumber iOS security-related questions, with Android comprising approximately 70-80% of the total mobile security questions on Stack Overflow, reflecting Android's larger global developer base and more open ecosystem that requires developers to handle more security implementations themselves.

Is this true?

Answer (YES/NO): YES